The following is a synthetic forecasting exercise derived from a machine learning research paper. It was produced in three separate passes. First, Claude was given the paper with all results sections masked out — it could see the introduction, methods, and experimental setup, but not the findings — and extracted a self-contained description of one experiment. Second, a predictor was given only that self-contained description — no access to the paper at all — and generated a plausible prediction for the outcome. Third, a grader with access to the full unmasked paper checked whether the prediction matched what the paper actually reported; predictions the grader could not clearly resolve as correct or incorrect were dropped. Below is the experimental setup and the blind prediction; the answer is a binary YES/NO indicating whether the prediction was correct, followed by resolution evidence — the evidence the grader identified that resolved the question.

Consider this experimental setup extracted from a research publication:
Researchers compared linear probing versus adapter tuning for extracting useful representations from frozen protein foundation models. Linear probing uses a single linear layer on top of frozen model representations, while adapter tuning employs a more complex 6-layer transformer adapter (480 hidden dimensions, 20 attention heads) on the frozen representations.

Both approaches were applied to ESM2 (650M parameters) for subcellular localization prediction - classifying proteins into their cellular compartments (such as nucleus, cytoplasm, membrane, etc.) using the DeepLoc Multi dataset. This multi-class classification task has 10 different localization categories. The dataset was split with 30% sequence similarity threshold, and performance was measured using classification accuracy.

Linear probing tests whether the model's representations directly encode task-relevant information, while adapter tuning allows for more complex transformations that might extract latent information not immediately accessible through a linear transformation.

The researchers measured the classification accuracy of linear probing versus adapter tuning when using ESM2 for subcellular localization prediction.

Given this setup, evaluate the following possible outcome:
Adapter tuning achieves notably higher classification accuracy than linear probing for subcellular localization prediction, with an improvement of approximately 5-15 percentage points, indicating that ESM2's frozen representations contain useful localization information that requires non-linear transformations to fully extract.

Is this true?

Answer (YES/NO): NO